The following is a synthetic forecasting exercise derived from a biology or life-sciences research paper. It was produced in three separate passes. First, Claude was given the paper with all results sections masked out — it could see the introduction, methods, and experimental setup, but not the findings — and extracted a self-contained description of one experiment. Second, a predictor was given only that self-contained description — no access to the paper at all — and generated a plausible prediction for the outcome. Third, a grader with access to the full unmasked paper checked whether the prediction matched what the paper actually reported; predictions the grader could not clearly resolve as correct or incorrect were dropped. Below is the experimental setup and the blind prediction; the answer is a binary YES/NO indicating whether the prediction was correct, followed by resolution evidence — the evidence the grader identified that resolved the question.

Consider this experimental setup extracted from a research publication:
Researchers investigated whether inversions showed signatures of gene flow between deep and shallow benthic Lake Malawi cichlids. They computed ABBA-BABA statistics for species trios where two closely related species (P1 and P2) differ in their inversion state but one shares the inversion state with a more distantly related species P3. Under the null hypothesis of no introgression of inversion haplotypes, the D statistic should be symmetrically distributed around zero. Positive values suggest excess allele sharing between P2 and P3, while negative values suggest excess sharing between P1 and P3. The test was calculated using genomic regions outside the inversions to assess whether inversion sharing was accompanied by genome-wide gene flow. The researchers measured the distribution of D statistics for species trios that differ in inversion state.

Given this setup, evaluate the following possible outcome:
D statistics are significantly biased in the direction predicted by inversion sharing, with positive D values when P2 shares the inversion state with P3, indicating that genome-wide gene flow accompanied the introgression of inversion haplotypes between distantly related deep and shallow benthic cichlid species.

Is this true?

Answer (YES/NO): YES